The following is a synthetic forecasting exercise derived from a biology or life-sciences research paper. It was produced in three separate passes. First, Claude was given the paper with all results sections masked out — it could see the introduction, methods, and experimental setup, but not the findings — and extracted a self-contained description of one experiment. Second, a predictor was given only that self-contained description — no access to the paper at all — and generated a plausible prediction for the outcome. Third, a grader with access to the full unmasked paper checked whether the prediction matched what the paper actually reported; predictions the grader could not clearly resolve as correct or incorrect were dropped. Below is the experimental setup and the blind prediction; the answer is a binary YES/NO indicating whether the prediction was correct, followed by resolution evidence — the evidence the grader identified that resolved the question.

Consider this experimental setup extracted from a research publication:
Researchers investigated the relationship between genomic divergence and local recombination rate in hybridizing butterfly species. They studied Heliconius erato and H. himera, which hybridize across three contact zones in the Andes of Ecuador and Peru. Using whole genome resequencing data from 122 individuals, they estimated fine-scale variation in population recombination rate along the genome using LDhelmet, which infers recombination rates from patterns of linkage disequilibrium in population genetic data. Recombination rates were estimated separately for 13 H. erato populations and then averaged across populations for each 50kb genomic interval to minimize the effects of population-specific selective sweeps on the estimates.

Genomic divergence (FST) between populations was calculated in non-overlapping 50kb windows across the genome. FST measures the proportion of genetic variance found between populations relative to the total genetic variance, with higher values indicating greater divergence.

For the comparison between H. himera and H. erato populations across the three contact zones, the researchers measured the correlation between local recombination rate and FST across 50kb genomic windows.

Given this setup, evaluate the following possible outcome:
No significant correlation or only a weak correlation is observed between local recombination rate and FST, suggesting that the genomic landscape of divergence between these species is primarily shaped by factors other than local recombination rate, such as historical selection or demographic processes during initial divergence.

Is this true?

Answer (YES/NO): NO